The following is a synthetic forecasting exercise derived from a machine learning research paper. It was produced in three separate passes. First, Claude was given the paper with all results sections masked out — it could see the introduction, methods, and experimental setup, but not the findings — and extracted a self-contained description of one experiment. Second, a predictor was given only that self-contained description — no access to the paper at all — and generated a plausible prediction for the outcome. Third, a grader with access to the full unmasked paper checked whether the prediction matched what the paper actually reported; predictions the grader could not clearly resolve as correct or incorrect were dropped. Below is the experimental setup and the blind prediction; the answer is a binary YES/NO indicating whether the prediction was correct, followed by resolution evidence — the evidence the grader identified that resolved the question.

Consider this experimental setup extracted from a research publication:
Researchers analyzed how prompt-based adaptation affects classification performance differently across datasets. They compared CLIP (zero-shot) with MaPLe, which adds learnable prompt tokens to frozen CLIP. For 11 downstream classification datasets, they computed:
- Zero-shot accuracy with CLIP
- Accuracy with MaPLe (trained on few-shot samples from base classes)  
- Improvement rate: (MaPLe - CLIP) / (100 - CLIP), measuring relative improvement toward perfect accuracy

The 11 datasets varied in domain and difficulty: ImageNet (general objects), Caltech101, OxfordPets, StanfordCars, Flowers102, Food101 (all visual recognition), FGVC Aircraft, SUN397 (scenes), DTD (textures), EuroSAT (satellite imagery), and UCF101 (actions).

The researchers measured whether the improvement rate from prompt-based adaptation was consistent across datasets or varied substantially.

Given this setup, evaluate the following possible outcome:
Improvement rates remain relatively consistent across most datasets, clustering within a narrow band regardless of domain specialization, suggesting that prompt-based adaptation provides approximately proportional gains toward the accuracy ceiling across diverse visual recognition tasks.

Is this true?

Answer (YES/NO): NO